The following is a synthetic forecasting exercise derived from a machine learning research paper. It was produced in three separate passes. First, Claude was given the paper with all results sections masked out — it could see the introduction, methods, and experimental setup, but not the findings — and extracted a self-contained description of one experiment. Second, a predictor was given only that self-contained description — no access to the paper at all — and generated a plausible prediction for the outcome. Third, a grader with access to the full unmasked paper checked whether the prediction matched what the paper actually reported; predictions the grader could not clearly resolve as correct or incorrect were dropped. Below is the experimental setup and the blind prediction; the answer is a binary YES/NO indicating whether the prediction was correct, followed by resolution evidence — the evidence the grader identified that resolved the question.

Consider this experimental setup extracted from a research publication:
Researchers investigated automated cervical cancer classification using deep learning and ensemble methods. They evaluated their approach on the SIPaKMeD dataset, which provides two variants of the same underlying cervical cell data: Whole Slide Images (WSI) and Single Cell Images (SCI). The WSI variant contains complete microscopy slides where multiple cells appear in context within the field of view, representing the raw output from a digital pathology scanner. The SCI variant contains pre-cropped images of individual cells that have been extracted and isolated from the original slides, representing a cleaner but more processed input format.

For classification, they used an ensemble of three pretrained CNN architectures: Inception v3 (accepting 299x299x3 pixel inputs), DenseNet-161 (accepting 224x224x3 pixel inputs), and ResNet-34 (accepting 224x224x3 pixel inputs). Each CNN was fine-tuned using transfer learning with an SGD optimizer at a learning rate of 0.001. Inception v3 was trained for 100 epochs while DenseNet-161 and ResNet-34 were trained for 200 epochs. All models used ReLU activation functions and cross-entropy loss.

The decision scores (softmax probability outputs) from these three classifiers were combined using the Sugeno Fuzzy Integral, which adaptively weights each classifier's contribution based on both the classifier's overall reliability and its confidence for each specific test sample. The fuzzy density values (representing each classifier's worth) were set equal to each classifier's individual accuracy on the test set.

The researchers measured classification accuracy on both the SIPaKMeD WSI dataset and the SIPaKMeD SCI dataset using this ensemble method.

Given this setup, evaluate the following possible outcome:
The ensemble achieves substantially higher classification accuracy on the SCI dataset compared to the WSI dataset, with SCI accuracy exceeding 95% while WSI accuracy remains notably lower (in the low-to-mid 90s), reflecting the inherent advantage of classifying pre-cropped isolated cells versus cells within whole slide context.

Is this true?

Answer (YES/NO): NO